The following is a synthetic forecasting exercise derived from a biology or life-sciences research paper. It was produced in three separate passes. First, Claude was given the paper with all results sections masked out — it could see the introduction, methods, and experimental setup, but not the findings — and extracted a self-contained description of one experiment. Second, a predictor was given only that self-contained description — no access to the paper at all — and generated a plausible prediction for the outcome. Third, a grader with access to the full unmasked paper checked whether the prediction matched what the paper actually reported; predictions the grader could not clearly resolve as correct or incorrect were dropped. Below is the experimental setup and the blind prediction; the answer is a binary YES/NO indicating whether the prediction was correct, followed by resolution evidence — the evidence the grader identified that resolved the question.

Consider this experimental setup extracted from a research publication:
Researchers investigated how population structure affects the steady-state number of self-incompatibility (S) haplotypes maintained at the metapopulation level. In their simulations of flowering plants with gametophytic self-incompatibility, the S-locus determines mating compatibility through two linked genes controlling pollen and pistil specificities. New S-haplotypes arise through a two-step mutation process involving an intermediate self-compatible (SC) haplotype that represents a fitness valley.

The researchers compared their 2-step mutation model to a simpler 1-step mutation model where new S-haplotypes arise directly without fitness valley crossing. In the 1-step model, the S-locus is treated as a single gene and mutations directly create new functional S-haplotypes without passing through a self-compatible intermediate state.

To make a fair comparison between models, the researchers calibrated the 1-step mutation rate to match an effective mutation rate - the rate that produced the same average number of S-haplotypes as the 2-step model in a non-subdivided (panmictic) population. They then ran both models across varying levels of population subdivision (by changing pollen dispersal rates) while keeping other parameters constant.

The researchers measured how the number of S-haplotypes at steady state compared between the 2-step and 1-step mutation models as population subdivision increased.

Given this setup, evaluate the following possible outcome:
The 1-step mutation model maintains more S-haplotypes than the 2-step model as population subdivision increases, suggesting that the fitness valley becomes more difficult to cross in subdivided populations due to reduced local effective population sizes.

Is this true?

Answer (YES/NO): NO